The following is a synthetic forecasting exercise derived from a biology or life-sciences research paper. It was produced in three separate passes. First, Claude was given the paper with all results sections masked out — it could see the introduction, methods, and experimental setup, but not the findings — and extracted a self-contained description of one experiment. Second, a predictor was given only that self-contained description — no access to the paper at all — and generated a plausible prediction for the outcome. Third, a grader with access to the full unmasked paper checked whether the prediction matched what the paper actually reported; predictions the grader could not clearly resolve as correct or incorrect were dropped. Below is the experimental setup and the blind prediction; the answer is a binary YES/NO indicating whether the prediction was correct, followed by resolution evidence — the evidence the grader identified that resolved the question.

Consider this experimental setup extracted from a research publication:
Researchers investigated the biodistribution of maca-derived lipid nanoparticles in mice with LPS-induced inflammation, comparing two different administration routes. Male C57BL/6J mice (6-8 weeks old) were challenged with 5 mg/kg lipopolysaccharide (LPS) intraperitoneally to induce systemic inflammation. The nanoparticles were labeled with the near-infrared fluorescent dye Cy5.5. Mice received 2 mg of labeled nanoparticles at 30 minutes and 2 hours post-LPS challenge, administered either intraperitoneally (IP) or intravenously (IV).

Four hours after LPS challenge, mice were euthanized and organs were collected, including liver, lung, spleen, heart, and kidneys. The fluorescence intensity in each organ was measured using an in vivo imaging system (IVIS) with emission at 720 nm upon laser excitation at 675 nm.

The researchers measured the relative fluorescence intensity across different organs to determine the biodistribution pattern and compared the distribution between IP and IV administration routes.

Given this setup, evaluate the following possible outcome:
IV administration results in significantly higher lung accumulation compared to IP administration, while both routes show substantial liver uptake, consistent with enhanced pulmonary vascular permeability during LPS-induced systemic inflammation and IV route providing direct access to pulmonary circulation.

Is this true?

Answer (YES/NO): NO